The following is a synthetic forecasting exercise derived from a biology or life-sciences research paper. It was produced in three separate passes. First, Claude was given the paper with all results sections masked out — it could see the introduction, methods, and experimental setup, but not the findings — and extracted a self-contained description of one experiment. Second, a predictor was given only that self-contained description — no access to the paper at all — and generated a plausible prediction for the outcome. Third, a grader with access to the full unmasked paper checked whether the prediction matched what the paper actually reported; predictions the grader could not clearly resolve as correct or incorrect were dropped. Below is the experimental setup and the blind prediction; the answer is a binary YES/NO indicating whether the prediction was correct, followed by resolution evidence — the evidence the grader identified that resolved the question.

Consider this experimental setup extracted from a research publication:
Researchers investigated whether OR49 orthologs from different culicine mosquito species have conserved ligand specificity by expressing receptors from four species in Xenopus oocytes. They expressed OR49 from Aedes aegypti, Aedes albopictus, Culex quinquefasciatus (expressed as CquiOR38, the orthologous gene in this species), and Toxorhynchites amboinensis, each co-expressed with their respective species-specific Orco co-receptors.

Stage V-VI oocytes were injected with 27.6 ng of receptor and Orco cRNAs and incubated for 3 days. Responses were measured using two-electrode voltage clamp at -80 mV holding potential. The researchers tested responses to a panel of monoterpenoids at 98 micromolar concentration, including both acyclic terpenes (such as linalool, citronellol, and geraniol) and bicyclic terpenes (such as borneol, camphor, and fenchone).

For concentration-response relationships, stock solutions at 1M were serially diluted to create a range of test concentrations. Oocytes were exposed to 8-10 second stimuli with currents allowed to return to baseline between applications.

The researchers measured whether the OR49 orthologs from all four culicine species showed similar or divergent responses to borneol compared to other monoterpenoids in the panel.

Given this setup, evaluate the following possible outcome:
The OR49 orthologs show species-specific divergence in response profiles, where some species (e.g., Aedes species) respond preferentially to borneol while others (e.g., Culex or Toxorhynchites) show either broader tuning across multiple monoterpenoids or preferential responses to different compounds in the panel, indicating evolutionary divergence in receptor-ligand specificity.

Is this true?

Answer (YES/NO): NO